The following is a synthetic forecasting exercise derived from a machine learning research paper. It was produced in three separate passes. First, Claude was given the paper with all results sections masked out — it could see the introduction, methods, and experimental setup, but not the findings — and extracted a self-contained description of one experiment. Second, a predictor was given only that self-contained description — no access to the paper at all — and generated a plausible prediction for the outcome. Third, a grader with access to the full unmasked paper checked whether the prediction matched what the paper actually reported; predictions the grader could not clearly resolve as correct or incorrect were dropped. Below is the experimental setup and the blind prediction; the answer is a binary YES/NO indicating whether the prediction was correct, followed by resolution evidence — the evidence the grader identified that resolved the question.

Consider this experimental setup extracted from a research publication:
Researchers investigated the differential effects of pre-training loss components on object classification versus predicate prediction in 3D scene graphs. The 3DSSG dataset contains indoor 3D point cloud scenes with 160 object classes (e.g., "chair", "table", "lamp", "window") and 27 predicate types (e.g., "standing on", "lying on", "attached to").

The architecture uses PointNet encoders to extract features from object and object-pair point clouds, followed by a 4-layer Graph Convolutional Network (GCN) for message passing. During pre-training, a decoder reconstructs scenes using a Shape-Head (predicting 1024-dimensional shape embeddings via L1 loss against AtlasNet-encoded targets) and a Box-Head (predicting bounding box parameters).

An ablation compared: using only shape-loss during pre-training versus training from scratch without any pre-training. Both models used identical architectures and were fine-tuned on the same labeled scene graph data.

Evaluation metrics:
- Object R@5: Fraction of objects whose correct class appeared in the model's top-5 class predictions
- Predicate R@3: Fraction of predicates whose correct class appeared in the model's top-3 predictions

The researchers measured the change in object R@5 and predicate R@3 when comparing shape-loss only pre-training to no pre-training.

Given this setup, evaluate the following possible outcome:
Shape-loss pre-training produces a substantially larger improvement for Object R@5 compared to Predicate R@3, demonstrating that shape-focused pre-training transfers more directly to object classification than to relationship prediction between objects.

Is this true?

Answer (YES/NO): YES